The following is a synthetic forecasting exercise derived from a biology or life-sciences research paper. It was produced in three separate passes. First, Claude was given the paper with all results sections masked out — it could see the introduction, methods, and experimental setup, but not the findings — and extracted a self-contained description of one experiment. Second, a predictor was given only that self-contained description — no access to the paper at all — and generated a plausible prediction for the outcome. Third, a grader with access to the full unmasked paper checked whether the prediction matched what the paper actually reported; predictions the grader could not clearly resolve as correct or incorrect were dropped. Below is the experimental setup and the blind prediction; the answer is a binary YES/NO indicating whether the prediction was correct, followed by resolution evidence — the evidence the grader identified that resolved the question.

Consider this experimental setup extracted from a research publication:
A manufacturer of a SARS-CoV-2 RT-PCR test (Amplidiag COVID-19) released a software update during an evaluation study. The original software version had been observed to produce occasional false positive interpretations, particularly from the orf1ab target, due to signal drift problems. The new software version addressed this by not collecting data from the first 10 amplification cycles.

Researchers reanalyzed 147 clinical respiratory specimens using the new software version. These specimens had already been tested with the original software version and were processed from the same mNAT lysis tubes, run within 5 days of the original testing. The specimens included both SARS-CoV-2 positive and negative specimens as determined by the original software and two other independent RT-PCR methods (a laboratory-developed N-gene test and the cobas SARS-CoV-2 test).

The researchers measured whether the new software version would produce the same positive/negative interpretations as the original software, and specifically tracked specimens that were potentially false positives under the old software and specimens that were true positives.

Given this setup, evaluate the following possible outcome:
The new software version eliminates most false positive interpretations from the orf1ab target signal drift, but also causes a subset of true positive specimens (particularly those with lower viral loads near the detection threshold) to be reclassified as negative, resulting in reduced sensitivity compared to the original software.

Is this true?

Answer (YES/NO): YES